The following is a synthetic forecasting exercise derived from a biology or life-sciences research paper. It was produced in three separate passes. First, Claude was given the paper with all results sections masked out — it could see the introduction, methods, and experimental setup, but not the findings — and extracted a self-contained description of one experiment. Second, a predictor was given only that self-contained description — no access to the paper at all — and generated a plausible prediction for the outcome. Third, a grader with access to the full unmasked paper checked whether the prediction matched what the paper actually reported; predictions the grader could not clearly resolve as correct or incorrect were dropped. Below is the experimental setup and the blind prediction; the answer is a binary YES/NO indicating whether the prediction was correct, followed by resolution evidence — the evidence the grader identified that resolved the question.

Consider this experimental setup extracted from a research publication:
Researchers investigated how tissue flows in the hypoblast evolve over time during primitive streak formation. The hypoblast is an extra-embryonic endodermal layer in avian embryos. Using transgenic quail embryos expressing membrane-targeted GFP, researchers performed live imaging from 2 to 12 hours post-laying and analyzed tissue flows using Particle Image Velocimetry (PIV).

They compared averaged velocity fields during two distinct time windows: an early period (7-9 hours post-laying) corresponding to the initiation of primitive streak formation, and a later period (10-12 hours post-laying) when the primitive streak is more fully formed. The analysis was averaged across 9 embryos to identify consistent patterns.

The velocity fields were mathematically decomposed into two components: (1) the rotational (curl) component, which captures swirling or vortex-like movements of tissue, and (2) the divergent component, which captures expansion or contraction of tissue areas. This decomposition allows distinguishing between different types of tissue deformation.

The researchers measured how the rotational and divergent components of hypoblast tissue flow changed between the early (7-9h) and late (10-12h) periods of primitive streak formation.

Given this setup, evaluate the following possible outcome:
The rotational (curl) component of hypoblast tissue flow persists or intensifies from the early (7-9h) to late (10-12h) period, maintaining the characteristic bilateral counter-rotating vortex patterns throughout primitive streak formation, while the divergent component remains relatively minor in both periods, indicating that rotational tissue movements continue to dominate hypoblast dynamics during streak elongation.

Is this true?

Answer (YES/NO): NO